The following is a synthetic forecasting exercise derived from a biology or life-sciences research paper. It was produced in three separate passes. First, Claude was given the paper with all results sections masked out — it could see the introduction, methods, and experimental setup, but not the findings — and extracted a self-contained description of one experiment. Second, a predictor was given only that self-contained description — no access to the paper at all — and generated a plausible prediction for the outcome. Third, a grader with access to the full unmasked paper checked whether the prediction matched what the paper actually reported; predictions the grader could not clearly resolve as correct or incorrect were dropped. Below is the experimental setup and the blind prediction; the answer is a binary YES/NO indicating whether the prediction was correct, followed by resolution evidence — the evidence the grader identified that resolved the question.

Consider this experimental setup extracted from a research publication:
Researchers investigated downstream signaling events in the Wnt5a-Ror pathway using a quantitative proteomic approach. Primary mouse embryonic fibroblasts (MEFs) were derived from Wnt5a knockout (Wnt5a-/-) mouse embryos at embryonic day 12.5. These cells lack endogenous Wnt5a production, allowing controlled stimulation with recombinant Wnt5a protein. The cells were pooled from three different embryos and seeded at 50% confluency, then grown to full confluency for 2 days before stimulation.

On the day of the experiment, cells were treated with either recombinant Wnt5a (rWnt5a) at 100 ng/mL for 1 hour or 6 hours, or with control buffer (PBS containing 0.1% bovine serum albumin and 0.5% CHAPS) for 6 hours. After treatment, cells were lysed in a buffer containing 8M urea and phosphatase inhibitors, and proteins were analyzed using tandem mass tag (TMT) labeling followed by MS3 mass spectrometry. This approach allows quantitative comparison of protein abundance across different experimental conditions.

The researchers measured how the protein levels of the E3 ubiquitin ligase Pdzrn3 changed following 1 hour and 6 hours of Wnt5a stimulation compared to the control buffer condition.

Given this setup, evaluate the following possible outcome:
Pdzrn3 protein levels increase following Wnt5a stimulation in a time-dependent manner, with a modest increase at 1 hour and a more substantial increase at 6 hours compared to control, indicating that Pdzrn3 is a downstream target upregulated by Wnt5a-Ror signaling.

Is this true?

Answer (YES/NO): NO